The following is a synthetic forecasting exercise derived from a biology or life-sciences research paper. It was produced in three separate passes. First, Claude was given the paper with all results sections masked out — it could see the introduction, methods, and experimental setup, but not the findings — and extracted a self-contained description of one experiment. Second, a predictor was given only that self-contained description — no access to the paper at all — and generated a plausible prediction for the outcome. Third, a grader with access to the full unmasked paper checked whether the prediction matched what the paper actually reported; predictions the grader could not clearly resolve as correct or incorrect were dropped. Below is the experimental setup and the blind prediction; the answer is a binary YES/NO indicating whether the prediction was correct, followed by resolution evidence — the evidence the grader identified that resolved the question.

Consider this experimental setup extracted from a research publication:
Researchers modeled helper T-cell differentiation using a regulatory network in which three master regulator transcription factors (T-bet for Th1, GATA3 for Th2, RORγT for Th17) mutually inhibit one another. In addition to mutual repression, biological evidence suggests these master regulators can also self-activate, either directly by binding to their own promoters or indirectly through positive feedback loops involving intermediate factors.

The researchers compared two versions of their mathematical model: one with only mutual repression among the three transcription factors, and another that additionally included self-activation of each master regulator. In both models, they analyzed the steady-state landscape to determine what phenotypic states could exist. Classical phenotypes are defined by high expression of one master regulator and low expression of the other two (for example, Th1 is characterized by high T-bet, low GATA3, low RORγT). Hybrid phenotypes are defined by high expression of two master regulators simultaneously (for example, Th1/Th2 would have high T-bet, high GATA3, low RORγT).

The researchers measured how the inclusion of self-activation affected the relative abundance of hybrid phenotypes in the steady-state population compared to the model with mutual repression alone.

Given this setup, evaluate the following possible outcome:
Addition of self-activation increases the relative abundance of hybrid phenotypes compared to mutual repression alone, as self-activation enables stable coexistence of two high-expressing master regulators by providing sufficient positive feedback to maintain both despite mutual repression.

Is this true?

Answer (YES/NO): YES